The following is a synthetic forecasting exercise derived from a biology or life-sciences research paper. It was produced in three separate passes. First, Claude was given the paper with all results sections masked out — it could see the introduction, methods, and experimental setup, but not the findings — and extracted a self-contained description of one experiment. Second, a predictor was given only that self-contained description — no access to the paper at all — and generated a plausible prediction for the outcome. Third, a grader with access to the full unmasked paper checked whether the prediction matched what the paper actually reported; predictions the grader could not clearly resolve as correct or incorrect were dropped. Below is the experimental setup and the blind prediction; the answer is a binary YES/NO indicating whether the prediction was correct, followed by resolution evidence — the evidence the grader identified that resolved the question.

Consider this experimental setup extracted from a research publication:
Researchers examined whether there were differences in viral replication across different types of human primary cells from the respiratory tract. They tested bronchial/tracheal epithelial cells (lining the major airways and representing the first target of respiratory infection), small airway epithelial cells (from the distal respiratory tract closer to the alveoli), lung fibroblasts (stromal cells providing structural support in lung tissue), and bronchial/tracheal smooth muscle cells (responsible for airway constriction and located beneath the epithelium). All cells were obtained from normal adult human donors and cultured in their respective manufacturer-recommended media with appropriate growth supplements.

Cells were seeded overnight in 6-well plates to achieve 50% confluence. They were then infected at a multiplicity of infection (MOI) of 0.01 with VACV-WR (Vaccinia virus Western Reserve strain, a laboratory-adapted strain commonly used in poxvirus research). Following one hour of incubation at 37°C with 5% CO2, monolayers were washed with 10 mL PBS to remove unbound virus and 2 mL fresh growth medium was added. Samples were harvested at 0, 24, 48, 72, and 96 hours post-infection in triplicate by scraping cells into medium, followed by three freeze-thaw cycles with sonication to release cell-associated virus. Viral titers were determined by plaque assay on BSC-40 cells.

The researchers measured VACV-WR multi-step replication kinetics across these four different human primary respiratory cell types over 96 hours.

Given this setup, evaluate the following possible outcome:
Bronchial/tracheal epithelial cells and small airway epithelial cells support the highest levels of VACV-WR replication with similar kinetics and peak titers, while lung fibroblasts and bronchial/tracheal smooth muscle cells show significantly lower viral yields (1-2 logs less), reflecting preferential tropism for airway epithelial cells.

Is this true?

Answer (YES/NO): NO